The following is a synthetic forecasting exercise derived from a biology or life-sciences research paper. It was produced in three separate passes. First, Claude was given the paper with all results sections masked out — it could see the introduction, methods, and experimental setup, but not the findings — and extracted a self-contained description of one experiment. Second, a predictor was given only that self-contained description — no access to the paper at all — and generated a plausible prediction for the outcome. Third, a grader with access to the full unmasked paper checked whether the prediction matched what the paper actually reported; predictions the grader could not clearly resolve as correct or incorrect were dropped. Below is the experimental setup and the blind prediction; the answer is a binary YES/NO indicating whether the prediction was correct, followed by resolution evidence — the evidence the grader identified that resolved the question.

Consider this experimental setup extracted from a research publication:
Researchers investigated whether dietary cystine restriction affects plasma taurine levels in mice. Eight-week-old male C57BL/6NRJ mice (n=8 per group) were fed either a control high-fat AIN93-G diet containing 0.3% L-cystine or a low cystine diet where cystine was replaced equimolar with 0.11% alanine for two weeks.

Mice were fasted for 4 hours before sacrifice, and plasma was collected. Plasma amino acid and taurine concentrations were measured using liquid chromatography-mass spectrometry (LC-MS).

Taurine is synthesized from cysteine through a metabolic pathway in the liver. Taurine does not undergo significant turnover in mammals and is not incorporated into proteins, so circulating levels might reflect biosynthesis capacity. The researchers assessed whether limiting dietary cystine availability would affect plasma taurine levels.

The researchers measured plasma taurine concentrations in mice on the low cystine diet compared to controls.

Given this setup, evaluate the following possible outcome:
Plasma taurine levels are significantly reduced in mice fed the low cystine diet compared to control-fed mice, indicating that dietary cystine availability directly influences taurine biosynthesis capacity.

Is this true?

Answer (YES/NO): NO